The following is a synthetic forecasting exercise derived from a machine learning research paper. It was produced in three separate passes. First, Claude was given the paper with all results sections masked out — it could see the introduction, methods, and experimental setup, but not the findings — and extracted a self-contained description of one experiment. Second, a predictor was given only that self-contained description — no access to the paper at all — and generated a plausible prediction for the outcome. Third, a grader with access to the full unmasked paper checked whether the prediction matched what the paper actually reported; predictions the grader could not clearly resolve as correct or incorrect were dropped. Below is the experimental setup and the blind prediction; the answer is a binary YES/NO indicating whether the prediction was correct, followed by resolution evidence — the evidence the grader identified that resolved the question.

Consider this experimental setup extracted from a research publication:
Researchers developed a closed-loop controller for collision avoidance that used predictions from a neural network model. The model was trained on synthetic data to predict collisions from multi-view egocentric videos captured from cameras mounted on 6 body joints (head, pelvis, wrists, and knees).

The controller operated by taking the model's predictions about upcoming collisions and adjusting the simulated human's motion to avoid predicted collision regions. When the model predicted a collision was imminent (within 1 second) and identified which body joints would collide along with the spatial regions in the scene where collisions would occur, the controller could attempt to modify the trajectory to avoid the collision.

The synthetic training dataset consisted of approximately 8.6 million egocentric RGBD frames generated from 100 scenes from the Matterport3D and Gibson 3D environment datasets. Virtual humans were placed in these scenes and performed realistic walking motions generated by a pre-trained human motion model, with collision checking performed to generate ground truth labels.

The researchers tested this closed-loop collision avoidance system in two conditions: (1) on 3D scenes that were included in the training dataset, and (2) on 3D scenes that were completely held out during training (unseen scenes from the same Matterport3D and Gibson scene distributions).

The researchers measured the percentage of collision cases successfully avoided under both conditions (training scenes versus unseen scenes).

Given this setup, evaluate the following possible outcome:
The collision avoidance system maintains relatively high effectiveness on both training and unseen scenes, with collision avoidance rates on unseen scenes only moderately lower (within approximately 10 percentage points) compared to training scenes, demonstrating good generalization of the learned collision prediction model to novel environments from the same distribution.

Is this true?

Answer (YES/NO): YES